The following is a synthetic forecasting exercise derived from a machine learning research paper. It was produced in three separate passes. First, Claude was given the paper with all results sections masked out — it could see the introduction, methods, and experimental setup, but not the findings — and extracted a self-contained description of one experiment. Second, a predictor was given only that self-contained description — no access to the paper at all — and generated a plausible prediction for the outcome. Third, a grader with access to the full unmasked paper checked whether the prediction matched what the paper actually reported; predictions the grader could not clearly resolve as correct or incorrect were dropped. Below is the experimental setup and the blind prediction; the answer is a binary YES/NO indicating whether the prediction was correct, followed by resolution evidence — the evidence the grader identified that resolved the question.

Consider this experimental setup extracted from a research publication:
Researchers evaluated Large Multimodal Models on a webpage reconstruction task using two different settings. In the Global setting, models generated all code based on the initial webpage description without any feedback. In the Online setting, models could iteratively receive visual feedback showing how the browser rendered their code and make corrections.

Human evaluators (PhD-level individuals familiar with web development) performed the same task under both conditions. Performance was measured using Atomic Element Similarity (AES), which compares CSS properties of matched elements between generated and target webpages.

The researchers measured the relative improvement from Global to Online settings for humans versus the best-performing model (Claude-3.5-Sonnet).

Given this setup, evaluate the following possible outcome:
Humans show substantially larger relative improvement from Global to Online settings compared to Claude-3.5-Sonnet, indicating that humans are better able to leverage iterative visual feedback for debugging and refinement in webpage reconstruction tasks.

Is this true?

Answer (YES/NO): YES